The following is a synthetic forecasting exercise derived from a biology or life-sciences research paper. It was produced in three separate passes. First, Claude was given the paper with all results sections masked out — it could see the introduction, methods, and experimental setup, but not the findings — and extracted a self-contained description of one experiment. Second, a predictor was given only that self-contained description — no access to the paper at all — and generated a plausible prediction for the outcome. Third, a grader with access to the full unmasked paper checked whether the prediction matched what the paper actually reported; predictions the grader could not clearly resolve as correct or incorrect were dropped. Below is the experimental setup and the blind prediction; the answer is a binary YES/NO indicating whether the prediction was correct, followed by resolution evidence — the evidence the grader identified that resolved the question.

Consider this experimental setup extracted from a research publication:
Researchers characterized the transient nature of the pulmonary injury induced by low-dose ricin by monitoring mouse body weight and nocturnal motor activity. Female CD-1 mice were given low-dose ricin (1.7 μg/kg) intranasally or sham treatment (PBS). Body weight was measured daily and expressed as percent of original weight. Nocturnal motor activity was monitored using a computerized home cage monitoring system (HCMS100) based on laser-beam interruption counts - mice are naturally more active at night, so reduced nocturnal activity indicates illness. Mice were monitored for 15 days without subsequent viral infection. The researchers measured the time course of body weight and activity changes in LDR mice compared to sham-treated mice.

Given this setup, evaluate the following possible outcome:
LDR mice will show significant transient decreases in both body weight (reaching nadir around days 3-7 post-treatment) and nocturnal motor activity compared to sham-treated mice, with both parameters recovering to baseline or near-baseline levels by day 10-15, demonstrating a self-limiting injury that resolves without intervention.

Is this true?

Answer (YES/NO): NO